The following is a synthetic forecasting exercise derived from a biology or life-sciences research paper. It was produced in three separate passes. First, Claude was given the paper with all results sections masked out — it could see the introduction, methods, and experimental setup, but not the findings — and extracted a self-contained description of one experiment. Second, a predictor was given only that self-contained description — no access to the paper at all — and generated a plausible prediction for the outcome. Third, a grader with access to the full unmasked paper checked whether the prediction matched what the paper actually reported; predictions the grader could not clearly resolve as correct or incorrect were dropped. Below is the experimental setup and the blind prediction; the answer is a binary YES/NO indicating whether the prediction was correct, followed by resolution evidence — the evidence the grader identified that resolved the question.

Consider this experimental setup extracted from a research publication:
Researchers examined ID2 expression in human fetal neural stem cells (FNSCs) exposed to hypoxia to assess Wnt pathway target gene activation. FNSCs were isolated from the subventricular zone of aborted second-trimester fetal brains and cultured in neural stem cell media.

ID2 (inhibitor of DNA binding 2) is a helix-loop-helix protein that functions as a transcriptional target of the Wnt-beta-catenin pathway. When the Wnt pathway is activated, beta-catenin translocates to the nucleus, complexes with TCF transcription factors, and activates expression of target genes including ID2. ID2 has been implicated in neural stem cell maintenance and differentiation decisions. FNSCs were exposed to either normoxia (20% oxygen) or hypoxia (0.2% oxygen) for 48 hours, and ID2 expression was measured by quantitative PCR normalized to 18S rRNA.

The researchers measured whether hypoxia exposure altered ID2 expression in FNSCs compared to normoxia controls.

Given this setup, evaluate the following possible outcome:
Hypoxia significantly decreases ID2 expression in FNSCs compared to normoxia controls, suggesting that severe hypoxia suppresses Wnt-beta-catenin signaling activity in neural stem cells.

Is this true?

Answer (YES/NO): NO